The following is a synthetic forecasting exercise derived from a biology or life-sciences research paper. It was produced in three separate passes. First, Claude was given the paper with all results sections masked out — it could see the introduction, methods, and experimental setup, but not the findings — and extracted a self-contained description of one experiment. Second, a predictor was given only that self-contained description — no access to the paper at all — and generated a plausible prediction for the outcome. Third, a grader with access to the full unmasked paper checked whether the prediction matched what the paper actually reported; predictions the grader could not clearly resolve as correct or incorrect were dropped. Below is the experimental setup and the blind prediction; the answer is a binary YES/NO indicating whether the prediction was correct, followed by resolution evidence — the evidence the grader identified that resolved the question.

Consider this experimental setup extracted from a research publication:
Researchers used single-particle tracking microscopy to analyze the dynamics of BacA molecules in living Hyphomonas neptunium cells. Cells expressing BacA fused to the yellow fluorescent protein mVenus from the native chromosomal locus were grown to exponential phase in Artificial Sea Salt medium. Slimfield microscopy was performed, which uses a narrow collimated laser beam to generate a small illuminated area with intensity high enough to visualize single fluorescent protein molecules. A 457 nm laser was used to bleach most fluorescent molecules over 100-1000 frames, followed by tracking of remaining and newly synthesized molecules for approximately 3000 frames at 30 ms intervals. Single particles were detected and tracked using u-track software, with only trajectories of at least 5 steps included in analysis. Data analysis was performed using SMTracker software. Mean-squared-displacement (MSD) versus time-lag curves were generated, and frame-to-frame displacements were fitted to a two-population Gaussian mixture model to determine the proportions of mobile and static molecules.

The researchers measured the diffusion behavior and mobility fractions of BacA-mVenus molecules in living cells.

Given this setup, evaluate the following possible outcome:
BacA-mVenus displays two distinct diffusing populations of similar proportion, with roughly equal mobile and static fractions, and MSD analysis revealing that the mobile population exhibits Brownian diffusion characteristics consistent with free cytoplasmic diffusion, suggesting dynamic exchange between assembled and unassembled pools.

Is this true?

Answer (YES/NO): NO